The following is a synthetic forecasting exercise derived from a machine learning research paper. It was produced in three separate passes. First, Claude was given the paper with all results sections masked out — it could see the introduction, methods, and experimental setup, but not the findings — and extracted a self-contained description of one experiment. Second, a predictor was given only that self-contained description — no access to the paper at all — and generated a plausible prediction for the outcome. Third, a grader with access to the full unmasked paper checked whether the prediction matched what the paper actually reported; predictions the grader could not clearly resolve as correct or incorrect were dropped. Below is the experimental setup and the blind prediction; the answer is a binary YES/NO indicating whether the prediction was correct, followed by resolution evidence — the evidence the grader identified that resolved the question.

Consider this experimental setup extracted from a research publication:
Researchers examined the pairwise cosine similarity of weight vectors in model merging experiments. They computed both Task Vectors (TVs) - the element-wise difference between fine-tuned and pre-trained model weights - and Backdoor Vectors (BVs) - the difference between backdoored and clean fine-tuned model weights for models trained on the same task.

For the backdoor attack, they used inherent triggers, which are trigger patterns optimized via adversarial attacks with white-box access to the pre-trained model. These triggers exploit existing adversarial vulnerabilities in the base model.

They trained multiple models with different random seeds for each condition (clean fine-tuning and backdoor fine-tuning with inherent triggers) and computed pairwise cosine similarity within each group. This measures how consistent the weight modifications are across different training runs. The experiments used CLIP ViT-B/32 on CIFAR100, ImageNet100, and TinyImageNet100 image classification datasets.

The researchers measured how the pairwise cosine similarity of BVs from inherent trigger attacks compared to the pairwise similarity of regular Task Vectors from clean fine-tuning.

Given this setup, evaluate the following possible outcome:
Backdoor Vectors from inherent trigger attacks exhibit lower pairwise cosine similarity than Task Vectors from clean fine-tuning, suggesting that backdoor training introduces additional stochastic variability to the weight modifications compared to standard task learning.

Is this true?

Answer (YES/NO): NO